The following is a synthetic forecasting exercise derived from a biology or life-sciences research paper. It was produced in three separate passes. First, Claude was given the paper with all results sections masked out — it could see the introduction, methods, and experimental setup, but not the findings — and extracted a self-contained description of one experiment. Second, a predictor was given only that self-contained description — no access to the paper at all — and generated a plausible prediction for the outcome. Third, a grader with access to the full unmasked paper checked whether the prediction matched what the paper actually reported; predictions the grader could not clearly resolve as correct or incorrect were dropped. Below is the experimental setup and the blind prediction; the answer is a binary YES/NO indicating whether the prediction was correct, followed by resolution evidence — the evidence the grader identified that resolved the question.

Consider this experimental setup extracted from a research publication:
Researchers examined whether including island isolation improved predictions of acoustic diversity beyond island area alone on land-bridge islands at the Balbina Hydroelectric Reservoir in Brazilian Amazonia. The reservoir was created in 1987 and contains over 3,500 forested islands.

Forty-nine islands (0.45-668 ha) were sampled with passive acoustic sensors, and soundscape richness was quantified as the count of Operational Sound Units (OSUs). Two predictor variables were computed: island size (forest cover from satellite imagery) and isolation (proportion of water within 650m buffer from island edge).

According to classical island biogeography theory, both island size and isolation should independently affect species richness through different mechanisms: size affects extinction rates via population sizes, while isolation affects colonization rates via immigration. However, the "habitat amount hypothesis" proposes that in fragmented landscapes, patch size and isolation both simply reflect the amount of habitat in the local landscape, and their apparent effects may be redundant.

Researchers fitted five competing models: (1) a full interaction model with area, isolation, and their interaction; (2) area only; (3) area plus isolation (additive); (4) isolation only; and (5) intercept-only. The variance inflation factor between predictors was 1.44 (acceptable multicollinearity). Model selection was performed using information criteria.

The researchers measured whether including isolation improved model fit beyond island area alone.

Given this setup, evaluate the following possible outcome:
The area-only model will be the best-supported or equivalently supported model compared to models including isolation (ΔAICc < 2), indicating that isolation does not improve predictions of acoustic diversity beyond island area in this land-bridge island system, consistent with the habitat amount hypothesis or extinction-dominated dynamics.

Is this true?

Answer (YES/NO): NO